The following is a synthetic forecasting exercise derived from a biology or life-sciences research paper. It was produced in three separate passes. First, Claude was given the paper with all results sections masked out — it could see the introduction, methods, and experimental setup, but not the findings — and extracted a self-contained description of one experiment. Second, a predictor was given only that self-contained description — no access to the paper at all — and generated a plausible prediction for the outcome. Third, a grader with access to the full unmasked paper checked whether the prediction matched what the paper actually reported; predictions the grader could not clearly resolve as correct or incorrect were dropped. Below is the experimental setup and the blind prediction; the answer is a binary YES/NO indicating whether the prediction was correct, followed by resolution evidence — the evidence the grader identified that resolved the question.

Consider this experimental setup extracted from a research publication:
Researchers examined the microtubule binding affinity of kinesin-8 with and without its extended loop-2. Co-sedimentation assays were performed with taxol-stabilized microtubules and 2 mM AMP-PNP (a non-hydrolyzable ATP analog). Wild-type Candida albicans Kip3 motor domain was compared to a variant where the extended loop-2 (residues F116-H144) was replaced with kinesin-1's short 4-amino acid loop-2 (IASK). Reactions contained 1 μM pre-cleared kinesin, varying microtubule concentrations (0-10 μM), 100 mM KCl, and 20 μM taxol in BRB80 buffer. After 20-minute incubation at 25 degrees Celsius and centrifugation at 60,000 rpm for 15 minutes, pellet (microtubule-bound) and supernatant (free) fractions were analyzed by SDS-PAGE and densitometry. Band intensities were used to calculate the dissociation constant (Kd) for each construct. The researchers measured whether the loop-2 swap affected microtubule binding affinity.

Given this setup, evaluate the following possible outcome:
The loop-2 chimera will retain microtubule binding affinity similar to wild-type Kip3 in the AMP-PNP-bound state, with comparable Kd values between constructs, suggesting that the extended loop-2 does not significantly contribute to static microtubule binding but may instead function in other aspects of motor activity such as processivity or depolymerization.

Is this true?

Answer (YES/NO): NO